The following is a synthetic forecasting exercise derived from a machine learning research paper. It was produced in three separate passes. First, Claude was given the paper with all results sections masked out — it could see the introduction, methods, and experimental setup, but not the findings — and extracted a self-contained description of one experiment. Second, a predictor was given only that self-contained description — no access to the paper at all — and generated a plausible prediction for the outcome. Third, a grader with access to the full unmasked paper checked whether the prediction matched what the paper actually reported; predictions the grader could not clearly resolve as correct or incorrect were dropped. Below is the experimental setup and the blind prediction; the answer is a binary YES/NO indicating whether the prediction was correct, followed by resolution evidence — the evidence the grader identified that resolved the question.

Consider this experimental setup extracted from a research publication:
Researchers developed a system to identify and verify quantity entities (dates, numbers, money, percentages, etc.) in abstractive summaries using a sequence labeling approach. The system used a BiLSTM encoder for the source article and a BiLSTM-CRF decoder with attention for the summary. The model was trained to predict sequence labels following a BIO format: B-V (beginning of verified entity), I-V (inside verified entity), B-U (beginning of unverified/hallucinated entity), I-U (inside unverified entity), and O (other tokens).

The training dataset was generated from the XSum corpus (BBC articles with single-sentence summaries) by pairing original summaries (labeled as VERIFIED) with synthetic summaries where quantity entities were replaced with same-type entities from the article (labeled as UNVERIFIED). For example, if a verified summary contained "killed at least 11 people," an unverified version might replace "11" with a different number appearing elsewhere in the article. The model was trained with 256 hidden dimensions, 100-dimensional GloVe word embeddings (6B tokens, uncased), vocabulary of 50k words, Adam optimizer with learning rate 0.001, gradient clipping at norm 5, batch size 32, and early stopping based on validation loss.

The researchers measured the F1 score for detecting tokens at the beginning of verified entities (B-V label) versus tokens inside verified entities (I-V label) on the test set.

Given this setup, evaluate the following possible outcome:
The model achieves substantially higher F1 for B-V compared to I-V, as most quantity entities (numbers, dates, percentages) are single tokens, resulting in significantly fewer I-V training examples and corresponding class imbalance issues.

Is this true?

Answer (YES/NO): NO